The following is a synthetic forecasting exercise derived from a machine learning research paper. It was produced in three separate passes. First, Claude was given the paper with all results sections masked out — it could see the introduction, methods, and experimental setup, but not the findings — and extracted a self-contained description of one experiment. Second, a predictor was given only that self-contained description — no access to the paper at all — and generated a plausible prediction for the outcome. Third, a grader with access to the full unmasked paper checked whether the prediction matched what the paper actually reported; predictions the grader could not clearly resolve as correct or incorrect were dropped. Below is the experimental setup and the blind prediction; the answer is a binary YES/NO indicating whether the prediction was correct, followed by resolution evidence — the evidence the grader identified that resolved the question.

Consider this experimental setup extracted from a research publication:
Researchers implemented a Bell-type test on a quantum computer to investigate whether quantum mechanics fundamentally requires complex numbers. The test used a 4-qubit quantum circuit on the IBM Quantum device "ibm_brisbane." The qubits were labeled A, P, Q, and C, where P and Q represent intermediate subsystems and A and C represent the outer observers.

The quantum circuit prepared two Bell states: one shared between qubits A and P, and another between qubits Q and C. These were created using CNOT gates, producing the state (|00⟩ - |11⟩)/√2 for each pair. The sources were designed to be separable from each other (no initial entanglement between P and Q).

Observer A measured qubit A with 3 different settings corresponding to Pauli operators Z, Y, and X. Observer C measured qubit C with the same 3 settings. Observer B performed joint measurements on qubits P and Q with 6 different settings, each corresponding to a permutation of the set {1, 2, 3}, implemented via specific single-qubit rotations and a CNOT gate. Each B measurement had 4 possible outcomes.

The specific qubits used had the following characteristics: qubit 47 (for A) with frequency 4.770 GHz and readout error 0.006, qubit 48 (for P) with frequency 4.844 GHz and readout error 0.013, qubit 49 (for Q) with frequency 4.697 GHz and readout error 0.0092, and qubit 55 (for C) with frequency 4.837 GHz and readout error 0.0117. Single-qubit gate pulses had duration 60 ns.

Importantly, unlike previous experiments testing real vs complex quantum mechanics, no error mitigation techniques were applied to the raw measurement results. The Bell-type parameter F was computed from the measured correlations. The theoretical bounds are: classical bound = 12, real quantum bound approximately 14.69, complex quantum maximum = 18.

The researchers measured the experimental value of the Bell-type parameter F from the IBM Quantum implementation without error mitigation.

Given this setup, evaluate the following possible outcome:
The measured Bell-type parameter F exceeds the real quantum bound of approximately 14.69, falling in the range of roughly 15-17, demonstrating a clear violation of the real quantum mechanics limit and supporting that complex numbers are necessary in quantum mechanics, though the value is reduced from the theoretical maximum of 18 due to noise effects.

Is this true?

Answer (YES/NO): YES